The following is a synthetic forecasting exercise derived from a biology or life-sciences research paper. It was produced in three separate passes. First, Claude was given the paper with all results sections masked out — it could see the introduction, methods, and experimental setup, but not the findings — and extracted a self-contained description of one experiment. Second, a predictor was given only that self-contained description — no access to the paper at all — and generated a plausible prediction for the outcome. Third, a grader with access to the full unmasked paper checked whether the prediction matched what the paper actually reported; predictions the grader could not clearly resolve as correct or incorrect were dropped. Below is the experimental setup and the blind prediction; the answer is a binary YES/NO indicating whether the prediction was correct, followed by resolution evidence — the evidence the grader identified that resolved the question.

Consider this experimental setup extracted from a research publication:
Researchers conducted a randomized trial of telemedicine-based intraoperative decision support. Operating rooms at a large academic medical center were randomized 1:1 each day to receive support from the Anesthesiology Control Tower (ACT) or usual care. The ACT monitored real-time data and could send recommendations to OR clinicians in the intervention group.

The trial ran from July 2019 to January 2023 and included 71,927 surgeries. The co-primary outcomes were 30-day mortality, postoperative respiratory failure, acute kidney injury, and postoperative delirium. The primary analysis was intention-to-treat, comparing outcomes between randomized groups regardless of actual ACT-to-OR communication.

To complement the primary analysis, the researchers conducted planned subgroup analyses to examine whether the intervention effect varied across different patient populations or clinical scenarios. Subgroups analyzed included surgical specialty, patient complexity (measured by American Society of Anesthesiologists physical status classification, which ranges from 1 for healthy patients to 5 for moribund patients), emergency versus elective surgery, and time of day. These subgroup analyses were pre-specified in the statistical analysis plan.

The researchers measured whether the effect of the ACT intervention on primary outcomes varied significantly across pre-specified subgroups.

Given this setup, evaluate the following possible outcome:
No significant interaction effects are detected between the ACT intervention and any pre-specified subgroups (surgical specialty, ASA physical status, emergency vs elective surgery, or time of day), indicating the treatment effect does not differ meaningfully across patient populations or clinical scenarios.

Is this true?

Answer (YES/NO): YES